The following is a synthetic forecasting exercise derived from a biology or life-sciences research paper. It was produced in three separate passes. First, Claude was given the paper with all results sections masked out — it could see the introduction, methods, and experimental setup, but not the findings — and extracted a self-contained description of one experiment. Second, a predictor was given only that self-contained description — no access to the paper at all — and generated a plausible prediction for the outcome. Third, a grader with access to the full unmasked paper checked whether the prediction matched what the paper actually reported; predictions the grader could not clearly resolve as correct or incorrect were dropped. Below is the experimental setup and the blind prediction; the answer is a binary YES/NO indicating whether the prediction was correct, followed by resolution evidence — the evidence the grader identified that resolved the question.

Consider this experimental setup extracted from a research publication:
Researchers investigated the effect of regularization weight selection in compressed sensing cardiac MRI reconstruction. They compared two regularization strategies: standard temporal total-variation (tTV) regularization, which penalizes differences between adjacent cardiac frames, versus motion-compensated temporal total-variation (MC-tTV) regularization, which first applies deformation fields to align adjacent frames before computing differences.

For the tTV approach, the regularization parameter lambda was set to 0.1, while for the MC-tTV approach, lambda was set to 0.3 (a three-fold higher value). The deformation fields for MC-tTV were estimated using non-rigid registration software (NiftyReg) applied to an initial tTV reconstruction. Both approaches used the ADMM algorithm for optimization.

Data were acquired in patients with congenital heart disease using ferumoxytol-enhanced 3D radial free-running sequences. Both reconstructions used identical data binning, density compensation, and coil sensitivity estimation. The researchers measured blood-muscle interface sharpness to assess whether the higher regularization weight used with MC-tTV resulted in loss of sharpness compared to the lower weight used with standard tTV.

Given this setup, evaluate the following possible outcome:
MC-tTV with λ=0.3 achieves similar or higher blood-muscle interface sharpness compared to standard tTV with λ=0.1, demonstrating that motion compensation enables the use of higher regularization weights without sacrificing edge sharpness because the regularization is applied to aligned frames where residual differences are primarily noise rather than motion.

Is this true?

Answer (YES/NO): YES